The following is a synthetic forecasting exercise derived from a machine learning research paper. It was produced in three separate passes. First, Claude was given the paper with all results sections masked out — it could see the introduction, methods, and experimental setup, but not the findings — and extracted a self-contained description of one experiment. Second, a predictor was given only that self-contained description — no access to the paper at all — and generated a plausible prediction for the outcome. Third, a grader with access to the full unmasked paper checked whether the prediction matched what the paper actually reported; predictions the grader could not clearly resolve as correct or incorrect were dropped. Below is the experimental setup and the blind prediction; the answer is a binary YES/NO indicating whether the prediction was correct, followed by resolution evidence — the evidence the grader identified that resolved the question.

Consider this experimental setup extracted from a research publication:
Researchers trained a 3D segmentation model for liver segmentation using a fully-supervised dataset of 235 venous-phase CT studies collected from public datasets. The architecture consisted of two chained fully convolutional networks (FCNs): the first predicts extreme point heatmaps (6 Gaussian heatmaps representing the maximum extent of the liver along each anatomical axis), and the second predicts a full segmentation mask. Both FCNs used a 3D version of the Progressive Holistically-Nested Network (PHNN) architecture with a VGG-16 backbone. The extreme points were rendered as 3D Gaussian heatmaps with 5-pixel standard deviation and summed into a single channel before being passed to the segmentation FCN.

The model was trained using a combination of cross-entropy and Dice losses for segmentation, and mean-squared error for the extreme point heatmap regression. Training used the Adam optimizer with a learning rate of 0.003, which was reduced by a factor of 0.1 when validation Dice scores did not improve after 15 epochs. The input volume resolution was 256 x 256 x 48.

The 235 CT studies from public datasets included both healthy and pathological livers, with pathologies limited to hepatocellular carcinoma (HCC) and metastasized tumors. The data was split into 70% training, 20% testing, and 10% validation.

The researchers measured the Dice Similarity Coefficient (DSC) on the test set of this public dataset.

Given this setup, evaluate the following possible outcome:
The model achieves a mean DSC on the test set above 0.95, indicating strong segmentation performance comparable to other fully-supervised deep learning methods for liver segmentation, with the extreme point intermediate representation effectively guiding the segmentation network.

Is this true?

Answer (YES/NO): YES